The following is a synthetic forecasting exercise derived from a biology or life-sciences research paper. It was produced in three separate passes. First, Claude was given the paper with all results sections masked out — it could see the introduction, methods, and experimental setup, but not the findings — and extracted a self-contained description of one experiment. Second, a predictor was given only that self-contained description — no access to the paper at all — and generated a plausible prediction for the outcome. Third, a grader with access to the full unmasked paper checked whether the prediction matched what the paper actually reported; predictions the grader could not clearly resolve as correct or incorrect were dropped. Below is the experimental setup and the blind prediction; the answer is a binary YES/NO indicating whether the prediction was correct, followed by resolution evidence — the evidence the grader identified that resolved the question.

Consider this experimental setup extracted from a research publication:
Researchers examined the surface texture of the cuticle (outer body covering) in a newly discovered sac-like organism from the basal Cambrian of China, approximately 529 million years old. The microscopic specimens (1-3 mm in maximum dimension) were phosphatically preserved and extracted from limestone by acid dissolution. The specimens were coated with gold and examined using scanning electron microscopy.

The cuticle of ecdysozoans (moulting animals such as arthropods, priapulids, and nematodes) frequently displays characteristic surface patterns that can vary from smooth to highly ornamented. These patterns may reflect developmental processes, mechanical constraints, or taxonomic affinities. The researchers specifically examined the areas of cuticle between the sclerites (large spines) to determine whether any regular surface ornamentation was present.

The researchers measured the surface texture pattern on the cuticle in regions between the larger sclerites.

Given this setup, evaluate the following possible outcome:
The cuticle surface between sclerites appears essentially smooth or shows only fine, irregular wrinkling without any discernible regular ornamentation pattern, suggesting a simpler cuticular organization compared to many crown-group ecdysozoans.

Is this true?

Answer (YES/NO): NO